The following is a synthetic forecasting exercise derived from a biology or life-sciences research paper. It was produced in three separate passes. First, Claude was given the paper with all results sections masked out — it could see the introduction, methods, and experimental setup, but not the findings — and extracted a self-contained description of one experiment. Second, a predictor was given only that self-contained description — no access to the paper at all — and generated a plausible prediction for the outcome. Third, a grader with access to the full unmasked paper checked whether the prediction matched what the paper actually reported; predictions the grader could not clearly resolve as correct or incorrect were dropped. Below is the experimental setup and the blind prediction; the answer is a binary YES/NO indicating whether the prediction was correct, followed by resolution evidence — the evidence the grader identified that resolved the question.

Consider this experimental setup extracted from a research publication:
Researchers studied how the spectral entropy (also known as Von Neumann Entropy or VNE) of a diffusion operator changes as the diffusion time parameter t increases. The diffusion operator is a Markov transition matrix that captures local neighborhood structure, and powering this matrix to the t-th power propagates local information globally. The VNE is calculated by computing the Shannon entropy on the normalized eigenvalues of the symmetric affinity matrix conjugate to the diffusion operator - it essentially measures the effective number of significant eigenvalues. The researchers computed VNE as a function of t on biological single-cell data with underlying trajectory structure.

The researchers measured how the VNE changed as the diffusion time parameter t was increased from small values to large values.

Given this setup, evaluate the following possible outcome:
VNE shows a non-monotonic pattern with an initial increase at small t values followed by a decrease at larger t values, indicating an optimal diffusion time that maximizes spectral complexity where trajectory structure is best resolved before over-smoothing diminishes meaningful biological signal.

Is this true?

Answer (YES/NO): NO